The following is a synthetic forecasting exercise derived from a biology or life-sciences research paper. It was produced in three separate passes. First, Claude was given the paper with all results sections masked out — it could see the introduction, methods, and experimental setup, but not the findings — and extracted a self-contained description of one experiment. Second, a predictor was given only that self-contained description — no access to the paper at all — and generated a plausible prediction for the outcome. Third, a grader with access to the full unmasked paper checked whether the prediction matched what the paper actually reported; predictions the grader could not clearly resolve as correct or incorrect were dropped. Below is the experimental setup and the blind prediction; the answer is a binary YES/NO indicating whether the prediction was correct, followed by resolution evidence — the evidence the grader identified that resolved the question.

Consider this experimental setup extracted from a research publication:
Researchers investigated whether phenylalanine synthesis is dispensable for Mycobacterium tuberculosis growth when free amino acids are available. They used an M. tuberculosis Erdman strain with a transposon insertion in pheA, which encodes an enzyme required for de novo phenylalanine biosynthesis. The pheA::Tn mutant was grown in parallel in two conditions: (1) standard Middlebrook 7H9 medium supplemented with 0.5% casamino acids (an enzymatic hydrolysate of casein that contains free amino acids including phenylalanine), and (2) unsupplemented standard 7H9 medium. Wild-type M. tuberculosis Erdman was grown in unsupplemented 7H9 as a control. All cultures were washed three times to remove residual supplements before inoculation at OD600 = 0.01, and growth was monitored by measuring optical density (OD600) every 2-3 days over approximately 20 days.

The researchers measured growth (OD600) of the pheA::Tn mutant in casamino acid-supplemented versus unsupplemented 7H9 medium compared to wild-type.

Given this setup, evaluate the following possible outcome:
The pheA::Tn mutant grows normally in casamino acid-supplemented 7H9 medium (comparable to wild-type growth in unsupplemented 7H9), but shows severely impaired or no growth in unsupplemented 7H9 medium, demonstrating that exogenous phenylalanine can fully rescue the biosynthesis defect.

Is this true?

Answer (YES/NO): YES